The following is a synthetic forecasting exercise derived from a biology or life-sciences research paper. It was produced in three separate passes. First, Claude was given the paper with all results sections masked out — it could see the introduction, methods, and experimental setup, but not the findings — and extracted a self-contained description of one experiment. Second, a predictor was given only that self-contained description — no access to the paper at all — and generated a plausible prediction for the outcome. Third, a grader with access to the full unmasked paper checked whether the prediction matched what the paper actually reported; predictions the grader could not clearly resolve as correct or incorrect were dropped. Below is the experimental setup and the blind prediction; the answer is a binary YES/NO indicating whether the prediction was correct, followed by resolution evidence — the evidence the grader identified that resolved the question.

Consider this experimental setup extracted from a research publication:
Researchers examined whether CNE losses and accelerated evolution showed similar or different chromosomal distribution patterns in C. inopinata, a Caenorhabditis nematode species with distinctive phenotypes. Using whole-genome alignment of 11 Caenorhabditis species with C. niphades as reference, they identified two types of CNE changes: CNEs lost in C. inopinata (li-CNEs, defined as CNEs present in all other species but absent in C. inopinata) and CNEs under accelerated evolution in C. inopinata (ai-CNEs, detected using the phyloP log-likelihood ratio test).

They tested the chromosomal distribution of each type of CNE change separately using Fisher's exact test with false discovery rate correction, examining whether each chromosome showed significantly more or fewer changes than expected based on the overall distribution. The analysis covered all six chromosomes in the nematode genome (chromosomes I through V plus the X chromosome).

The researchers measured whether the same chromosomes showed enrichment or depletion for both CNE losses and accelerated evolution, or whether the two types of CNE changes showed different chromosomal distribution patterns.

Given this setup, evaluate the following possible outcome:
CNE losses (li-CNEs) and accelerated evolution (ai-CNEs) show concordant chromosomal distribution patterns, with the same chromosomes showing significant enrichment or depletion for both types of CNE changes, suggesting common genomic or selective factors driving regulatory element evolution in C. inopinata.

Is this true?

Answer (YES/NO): NO